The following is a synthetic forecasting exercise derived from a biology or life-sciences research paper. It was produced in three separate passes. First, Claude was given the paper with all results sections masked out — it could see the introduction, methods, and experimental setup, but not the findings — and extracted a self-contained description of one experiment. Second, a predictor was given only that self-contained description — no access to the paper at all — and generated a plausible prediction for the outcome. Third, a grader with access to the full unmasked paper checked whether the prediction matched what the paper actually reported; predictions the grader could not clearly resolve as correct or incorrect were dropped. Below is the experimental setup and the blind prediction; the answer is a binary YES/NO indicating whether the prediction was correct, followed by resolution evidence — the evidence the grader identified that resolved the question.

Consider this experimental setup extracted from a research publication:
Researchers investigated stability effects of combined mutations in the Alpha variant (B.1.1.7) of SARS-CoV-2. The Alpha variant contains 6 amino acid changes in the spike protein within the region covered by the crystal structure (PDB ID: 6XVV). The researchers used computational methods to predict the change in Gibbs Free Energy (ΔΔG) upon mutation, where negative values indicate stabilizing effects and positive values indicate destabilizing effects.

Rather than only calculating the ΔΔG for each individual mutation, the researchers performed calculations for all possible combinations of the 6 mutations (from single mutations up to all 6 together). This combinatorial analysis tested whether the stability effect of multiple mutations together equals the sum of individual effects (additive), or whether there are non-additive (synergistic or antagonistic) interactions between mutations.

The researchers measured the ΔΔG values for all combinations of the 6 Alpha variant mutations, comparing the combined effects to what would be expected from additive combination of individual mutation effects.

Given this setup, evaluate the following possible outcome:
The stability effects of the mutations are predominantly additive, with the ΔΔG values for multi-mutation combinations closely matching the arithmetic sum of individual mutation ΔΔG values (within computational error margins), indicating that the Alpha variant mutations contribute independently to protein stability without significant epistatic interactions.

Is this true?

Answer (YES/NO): NO